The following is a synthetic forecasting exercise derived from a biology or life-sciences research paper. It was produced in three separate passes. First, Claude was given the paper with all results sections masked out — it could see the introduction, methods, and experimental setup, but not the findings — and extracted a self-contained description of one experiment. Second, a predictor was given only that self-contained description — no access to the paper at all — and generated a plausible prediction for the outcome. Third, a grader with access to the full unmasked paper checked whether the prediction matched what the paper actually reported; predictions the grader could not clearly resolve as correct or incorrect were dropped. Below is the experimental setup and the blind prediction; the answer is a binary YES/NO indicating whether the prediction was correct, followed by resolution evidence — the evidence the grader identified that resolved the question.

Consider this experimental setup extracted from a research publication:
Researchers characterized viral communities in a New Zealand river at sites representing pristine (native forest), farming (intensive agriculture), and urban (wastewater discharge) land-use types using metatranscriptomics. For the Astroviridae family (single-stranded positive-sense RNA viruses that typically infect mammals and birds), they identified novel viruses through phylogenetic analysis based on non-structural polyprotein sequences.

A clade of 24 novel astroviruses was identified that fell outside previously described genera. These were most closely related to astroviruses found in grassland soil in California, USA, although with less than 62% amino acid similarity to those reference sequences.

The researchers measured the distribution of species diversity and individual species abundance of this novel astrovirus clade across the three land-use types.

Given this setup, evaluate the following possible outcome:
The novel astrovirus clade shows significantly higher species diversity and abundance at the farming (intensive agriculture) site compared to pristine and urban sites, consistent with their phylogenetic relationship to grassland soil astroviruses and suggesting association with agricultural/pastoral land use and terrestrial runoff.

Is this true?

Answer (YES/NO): NO